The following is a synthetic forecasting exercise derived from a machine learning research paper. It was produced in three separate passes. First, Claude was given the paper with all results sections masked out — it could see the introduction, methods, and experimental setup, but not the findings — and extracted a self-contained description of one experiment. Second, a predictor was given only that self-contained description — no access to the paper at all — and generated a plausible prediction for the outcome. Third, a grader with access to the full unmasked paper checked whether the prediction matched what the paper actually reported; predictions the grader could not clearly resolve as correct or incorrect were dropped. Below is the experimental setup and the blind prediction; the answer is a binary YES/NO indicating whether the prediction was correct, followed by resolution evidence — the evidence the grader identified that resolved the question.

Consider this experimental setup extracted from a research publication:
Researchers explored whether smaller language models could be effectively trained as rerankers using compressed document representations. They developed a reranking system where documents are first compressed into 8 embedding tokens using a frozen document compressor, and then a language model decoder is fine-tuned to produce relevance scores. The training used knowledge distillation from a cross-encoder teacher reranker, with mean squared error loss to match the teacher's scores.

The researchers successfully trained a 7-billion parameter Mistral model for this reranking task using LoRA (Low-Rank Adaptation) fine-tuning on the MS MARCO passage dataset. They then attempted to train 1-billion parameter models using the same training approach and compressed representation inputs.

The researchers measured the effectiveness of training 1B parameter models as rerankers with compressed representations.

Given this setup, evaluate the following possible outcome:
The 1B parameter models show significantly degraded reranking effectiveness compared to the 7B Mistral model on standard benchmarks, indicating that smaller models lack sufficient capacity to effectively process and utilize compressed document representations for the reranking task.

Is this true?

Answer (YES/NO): NO